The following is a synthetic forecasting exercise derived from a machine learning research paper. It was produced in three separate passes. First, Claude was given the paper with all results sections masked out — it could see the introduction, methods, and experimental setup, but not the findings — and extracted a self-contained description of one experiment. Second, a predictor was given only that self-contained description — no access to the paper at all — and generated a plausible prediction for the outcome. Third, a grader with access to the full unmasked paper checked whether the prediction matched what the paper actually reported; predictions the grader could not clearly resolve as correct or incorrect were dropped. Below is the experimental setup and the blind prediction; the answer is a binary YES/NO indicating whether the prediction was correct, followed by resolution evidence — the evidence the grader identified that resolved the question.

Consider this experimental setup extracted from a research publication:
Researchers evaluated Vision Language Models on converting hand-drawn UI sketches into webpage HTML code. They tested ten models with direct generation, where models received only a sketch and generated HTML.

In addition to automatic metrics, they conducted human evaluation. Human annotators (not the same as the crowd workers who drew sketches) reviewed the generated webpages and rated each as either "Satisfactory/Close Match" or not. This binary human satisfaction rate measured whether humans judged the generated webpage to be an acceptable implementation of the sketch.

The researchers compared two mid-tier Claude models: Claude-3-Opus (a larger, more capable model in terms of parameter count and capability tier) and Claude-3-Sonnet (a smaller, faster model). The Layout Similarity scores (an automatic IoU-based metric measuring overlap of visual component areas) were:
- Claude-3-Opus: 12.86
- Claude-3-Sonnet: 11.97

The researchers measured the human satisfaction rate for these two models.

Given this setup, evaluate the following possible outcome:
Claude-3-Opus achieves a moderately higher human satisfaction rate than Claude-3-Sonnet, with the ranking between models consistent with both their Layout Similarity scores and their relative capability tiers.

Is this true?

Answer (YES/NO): NO